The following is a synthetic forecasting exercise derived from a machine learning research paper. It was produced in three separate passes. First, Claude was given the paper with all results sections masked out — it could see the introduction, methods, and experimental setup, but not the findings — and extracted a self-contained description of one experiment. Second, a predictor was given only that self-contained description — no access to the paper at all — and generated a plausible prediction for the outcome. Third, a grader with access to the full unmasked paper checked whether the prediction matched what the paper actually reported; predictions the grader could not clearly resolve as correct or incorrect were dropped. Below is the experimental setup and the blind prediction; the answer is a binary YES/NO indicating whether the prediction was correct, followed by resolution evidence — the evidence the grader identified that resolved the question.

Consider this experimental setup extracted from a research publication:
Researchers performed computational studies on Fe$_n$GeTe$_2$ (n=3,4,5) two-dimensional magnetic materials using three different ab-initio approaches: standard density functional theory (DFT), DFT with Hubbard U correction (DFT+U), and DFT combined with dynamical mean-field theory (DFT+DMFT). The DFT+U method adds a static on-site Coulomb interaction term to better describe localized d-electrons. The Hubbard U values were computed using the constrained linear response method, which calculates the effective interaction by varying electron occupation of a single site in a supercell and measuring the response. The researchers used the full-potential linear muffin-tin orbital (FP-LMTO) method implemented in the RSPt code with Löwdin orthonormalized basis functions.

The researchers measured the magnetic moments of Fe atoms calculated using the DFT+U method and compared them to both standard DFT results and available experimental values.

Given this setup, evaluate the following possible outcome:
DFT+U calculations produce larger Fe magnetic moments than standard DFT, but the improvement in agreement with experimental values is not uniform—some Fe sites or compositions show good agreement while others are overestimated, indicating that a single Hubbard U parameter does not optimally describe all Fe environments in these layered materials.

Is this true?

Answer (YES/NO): NO